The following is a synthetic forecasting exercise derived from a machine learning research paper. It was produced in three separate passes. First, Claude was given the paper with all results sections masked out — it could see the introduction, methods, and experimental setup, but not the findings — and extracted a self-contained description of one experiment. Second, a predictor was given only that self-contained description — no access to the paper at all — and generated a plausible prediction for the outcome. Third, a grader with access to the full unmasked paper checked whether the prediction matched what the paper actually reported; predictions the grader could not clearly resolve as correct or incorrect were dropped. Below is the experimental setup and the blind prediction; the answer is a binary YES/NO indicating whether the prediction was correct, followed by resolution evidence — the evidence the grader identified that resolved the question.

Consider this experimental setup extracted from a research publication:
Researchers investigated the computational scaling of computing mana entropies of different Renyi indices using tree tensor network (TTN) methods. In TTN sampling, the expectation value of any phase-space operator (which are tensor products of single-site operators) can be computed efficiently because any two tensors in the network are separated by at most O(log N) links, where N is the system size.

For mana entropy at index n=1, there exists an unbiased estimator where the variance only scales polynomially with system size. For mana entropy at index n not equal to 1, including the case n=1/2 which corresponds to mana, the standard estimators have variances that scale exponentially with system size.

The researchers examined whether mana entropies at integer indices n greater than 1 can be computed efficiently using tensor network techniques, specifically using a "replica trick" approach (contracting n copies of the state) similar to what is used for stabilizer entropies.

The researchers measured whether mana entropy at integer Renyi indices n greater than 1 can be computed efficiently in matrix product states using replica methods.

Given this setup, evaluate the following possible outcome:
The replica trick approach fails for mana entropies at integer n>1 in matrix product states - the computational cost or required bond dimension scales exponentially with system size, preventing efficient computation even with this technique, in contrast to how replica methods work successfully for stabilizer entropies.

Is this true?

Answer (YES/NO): NO